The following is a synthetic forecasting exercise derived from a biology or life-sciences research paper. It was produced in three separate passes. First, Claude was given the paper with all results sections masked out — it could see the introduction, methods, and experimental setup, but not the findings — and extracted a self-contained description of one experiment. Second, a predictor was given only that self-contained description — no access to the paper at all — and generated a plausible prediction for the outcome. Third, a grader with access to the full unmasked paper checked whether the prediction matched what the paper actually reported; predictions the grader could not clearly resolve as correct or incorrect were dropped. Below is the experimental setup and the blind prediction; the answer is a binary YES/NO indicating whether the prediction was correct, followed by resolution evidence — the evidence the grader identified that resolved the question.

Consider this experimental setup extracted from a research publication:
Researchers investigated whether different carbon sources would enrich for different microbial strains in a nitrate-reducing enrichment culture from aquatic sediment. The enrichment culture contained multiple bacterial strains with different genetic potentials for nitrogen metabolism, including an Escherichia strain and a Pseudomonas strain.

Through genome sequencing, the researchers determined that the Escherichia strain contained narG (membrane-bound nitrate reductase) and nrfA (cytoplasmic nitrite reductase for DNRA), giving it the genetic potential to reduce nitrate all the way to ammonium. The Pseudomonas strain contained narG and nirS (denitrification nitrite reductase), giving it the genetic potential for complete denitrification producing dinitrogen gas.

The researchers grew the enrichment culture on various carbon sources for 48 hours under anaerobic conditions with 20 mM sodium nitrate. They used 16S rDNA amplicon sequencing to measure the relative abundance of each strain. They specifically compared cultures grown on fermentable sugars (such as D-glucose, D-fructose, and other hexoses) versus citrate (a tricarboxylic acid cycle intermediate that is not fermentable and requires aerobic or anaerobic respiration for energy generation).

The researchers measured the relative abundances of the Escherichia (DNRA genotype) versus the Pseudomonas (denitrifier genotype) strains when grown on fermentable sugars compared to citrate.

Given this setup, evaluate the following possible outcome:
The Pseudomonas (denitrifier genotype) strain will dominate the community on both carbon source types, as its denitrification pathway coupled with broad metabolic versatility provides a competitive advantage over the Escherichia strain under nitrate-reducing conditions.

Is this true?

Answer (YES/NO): NO